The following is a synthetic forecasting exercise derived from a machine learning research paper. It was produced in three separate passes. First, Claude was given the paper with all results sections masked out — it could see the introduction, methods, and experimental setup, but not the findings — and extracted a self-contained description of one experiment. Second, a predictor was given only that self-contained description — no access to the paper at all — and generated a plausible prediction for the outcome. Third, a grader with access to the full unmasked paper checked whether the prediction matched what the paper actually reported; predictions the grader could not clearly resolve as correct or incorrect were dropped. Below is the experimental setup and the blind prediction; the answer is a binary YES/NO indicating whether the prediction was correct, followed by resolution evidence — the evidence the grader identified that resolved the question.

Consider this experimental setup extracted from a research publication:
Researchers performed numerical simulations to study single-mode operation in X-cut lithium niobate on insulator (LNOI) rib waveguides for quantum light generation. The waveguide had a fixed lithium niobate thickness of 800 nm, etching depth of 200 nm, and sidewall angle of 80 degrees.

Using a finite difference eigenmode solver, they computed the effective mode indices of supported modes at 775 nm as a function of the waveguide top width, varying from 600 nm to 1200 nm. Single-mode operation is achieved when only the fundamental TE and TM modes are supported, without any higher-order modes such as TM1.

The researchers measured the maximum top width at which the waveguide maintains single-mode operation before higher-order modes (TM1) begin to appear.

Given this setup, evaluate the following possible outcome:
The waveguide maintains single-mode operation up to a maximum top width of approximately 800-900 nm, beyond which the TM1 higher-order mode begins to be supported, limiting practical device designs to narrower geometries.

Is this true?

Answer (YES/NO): NO